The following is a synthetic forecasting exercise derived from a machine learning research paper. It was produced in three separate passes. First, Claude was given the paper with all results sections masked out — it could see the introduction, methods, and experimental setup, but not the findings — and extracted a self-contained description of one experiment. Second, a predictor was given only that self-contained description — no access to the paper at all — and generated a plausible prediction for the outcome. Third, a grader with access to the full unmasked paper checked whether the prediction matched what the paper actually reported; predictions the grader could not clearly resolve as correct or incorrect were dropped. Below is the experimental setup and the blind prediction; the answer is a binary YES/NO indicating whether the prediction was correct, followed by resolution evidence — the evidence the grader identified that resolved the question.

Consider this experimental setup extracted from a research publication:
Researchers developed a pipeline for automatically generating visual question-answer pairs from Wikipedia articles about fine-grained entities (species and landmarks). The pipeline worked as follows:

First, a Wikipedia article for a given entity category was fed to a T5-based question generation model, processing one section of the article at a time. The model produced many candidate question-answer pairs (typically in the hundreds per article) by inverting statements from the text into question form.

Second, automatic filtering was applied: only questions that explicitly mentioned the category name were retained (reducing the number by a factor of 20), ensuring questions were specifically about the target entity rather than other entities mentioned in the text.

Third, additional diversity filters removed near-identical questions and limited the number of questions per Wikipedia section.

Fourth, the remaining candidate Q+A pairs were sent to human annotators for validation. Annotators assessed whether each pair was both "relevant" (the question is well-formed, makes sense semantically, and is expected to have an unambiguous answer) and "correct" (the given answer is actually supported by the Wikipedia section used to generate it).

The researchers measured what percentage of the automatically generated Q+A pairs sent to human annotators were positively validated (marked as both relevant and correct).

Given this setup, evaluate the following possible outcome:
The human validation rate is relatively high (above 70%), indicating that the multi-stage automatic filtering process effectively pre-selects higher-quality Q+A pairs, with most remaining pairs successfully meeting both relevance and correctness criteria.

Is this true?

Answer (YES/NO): YES